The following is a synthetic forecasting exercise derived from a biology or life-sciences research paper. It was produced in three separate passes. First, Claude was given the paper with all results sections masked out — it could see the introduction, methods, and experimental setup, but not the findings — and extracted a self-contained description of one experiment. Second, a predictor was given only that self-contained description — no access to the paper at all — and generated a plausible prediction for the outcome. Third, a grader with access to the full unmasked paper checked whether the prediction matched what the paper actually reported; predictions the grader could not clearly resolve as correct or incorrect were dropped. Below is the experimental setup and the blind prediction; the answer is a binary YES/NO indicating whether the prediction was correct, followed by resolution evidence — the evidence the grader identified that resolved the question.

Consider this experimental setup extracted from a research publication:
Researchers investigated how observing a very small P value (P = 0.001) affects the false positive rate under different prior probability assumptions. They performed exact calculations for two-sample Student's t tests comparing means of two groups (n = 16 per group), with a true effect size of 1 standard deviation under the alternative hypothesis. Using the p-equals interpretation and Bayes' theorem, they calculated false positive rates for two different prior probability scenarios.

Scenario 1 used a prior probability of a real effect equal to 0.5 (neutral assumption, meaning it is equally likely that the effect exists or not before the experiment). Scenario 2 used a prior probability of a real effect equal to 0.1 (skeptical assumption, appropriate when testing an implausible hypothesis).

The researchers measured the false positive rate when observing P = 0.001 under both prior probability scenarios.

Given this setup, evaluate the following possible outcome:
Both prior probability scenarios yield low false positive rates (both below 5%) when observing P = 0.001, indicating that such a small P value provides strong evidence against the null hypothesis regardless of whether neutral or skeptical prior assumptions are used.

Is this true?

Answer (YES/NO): NO